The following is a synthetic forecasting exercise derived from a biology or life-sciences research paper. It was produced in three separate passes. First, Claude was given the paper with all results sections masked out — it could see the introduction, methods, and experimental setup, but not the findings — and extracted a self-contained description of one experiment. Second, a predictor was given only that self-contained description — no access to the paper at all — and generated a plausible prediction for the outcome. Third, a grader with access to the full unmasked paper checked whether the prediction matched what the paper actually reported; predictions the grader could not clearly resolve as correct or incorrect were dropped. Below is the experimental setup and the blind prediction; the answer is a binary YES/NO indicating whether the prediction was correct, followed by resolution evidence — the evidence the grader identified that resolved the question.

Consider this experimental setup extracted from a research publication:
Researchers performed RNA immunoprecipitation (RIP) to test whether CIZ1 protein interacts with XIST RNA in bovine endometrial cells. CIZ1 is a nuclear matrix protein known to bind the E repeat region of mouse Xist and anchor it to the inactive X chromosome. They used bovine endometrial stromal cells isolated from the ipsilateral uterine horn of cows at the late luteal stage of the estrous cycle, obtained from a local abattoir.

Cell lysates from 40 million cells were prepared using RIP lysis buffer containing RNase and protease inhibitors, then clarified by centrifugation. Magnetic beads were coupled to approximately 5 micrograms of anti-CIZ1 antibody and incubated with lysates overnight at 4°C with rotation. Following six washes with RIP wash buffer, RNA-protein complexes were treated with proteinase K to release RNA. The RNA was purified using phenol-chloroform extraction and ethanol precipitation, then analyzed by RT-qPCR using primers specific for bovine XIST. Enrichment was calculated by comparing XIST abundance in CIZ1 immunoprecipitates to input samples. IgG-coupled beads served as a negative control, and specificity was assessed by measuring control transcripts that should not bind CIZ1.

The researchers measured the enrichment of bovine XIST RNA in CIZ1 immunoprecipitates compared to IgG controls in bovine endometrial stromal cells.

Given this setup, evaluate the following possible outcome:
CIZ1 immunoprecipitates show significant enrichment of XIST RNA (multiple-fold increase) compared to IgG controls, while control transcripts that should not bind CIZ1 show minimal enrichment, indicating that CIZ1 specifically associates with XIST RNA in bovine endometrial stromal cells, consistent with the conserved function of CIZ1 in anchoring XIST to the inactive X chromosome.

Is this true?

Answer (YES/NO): NO